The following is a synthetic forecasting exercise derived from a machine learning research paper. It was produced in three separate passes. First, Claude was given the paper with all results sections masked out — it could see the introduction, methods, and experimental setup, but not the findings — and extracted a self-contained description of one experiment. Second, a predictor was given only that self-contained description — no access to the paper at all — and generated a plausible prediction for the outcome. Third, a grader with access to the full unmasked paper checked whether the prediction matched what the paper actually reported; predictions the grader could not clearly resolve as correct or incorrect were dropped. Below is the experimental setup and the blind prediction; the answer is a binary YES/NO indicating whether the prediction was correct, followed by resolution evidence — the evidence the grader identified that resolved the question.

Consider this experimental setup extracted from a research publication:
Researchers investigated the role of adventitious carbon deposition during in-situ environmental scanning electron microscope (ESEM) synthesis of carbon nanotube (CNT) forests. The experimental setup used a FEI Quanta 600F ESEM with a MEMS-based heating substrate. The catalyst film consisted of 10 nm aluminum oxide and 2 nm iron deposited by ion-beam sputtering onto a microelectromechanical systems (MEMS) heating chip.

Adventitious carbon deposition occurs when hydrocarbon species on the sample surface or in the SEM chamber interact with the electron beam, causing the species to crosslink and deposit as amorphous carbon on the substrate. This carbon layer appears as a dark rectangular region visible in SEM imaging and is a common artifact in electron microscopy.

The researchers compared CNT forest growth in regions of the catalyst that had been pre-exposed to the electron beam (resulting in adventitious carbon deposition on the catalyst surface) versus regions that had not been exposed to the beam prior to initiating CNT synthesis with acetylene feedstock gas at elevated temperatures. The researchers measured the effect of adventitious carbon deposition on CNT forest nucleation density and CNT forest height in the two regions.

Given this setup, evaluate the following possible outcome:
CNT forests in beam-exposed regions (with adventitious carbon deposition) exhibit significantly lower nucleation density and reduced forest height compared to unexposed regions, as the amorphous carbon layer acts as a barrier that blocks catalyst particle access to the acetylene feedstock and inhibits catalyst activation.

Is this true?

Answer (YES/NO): NO